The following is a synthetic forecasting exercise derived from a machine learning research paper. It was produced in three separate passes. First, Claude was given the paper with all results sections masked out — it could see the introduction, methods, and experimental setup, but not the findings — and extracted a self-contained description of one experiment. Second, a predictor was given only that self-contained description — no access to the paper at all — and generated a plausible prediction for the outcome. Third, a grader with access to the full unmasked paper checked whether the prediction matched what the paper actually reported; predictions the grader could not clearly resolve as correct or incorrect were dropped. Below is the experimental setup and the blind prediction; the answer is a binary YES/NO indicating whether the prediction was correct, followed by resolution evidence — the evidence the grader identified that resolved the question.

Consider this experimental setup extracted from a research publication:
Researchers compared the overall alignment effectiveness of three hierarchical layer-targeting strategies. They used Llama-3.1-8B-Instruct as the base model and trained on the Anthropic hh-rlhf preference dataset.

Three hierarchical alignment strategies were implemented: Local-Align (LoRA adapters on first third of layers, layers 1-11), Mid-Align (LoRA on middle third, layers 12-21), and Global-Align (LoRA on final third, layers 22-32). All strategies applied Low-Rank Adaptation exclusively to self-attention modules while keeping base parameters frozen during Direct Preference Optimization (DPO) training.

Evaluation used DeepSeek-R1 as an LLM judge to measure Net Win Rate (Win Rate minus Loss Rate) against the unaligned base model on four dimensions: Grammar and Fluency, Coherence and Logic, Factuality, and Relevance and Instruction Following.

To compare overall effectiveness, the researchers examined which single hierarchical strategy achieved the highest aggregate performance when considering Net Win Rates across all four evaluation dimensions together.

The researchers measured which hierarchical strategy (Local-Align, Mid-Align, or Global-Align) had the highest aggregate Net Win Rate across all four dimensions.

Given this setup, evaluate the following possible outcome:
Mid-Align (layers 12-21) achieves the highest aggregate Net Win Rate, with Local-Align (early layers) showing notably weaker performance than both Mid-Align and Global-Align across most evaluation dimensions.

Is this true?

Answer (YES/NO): NO